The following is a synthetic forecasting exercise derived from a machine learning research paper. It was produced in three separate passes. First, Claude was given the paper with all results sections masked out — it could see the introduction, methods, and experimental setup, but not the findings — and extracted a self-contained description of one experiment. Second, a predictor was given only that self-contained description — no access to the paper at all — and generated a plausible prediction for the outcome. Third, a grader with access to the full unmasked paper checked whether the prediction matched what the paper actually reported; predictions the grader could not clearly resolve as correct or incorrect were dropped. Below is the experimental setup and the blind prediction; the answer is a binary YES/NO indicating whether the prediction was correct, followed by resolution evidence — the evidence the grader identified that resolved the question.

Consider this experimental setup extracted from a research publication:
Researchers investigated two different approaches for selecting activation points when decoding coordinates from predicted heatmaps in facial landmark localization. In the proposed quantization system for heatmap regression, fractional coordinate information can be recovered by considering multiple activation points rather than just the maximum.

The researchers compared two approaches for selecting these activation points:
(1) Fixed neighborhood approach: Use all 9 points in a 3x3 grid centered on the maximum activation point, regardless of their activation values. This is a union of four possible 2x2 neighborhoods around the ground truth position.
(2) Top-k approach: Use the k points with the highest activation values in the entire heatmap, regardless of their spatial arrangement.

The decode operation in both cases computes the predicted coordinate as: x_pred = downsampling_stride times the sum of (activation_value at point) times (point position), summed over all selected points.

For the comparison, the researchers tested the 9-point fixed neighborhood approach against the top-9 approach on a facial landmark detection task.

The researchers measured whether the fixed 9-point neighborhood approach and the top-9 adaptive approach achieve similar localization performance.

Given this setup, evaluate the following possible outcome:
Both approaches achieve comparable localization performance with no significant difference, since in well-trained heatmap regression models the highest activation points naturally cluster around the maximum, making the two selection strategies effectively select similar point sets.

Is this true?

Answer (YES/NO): YES